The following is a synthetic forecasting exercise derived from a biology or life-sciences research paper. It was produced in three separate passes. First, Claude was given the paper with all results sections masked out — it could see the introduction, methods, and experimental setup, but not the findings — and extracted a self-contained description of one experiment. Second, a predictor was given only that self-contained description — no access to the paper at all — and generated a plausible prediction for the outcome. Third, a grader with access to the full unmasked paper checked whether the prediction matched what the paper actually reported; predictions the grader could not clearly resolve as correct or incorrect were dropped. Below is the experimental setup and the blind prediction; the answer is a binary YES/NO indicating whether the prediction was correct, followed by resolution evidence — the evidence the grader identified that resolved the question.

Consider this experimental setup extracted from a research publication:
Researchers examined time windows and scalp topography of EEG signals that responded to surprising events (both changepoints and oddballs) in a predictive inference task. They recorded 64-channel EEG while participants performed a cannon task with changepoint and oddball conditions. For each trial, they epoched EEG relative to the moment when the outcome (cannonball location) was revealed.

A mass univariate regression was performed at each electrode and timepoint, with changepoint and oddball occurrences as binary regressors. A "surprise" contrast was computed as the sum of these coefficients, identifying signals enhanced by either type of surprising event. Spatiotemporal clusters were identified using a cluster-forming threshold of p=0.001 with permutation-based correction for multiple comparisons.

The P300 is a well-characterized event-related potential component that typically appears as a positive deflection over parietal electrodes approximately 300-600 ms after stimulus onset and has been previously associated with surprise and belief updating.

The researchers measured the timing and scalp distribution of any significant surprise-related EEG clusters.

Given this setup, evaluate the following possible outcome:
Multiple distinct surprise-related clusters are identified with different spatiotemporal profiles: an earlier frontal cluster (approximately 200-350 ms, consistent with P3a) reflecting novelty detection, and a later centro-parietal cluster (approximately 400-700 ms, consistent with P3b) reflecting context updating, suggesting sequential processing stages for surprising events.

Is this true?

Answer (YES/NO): NO